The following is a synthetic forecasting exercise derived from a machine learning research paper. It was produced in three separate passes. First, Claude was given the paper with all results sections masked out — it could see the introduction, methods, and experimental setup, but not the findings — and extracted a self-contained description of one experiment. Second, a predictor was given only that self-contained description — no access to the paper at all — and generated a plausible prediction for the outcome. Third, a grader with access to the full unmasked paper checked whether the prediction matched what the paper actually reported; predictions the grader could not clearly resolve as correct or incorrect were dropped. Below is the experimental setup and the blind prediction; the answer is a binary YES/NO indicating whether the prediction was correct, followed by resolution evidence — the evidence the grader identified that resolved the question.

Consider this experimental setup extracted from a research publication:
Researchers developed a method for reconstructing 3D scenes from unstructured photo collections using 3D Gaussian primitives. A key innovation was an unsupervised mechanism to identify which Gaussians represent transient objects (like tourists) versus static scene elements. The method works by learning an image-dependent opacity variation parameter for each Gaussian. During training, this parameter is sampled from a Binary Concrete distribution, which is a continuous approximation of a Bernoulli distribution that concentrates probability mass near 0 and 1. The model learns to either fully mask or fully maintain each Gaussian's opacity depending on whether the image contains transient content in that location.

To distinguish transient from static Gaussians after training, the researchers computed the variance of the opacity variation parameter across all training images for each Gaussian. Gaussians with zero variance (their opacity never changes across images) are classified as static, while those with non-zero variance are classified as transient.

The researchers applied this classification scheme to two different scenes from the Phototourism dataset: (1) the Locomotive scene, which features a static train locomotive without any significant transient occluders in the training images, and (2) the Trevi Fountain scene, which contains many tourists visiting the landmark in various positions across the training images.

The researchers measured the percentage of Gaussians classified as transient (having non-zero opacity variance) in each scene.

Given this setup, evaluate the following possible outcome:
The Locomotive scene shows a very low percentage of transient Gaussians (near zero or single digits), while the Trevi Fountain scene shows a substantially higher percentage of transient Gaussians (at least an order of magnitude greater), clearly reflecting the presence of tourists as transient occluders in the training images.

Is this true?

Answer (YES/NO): NO